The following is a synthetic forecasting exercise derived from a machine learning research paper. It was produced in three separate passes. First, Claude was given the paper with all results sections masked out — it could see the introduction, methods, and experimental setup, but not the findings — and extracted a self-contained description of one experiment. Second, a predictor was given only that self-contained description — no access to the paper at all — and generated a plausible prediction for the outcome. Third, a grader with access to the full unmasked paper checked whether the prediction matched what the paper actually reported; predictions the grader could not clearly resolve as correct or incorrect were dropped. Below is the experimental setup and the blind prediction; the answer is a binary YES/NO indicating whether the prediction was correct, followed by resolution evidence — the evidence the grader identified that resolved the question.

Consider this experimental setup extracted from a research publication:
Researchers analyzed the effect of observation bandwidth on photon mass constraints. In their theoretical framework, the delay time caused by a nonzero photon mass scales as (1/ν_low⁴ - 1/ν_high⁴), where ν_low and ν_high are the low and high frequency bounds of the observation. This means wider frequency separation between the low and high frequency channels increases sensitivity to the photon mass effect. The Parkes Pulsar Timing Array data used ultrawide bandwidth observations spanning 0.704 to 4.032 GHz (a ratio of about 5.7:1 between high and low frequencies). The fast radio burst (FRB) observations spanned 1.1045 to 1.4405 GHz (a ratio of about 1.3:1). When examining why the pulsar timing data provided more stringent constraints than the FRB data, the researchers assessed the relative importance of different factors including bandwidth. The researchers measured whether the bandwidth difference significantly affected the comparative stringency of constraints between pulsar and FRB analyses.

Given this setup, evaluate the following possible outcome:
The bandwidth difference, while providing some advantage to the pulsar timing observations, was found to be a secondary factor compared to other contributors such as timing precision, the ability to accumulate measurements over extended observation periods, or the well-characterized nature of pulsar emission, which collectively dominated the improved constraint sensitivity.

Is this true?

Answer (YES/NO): NO